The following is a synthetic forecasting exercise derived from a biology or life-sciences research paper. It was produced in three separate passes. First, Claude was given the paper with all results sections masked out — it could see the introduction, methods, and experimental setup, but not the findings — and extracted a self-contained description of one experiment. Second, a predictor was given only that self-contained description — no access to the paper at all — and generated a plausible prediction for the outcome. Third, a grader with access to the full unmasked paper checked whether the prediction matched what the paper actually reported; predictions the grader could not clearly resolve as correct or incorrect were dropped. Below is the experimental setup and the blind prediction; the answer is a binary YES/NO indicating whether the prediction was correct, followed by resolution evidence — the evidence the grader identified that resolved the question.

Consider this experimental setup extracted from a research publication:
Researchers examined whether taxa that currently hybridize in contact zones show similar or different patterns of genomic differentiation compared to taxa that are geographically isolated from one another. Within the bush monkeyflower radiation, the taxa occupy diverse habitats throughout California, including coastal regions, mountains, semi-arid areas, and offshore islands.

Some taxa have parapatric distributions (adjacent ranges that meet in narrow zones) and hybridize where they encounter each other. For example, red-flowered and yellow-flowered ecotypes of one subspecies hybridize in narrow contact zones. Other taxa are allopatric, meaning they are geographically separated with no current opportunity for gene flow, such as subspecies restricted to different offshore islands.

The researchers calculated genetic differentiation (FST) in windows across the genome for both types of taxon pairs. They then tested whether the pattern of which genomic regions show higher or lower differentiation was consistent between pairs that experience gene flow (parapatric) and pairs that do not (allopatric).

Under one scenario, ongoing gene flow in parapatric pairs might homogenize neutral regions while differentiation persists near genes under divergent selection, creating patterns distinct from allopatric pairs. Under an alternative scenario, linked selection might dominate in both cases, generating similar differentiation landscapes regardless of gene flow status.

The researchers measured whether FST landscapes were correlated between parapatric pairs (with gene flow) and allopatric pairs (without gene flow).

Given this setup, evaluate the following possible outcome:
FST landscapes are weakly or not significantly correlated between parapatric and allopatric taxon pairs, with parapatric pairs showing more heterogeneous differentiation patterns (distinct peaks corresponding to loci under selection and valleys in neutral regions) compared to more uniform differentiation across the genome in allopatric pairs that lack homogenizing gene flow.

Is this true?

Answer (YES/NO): NO